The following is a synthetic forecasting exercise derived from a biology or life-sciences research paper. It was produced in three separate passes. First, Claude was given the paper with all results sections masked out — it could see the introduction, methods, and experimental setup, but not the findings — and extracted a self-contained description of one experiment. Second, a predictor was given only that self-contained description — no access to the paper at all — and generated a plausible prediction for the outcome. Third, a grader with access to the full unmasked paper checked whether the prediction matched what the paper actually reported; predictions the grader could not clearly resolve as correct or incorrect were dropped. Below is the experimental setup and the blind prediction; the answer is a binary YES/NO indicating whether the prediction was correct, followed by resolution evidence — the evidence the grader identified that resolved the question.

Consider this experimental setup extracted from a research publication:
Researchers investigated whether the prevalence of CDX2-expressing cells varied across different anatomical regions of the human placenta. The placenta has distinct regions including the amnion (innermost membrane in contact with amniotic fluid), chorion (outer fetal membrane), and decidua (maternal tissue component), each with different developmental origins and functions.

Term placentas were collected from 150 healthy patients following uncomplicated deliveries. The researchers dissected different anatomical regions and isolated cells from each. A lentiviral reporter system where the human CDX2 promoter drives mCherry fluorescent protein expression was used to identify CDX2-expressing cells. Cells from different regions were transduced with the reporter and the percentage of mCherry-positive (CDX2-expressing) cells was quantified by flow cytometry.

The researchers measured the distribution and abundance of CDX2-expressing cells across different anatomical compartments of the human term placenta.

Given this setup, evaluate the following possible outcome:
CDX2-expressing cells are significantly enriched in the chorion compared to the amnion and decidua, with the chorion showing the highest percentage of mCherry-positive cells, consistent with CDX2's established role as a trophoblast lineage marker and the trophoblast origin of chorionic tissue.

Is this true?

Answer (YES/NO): YES